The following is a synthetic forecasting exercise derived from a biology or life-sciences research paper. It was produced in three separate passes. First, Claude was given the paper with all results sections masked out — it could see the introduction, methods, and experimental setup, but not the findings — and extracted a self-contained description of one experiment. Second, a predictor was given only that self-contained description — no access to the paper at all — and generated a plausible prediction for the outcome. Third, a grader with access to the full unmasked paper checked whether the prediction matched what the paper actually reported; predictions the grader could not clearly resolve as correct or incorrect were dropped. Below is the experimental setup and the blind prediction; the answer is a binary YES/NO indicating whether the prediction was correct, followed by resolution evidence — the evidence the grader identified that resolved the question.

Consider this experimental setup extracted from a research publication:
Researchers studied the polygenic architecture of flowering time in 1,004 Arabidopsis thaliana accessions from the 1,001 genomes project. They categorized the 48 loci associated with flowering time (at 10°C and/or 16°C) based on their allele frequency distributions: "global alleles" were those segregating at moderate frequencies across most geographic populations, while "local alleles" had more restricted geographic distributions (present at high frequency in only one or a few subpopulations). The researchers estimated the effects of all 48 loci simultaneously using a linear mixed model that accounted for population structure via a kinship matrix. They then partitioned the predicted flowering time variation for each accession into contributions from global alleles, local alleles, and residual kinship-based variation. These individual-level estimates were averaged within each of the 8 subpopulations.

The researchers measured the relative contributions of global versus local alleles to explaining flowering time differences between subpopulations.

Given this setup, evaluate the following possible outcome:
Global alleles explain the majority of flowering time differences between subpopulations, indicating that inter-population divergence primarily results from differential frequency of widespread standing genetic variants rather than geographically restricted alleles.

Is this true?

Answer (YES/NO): NO